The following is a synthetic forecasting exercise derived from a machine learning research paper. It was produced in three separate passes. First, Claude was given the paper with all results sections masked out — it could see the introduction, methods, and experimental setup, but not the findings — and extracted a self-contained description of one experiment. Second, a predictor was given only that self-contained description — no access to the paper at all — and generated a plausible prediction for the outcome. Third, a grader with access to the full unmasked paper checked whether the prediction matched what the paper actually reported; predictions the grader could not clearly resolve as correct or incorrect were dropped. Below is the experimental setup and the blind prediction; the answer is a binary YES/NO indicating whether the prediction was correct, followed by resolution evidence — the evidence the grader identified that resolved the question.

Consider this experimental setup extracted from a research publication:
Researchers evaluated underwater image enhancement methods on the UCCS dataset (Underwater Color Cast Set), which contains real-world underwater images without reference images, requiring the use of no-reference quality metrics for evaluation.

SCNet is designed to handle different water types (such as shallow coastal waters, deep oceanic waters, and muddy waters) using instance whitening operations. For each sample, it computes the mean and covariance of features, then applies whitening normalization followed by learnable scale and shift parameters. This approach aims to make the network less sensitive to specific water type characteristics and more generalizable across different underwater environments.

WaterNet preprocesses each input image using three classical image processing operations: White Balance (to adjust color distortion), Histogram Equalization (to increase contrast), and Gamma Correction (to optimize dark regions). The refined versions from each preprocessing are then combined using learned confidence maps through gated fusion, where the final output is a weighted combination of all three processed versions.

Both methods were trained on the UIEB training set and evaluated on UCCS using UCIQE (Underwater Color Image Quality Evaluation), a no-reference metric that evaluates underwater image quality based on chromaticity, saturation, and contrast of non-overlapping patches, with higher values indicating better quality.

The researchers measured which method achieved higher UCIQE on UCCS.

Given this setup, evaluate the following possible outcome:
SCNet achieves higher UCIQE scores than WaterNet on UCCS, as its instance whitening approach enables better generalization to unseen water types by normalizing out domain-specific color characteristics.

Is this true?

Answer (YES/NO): YES